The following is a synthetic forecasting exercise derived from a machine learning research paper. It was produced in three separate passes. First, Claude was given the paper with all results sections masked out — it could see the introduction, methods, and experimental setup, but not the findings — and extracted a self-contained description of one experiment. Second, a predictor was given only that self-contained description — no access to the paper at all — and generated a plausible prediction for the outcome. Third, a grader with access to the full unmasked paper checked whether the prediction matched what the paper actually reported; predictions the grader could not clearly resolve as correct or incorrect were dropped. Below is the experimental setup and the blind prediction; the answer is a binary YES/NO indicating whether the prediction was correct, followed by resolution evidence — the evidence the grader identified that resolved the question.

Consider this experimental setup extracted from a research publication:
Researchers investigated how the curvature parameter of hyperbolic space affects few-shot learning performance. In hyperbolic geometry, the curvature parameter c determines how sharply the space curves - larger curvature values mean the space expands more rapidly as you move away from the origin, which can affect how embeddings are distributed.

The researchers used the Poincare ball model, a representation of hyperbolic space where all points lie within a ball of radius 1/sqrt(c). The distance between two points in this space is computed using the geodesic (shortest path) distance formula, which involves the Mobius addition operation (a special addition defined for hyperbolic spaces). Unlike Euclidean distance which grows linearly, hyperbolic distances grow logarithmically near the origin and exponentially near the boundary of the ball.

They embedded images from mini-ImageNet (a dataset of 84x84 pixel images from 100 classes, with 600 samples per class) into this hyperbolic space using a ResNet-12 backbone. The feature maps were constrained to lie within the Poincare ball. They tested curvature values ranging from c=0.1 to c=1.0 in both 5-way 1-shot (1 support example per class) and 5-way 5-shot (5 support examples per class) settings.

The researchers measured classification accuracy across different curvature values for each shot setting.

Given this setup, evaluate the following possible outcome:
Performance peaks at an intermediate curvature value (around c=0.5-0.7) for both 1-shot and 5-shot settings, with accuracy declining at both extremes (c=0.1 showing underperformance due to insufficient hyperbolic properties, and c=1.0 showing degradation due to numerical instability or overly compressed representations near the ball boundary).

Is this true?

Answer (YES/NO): NO